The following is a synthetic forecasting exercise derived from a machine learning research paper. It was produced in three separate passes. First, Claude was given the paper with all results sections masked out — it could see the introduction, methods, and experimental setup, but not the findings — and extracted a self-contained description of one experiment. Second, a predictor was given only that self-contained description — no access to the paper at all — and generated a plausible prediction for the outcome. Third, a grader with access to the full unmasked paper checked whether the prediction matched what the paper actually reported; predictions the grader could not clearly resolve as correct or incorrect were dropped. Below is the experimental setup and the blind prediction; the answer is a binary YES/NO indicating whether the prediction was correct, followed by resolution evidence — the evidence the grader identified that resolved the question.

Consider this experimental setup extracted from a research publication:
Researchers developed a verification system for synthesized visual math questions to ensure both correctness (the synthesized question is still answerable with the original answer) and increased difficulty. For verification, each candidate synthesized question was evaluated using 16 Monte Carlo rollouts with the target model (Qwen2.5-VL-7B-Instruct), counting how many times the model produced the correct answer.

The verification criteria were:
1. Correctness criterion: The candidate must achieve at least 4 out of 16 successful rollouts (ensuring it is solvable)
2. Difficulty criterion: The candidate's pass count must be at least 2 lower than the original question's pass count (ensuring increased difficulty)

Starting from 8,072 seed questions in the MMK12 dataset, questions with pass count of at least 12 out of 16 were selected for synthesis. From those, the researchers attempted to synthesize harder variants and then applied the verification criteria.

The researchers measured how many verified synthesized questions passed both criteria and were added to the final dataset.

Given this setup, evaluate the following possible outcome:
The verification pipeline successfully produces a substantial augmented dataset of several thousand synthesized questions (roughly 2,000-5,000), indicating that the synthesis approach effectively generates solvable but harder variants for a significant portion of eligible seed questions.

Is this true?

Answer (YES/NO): YES